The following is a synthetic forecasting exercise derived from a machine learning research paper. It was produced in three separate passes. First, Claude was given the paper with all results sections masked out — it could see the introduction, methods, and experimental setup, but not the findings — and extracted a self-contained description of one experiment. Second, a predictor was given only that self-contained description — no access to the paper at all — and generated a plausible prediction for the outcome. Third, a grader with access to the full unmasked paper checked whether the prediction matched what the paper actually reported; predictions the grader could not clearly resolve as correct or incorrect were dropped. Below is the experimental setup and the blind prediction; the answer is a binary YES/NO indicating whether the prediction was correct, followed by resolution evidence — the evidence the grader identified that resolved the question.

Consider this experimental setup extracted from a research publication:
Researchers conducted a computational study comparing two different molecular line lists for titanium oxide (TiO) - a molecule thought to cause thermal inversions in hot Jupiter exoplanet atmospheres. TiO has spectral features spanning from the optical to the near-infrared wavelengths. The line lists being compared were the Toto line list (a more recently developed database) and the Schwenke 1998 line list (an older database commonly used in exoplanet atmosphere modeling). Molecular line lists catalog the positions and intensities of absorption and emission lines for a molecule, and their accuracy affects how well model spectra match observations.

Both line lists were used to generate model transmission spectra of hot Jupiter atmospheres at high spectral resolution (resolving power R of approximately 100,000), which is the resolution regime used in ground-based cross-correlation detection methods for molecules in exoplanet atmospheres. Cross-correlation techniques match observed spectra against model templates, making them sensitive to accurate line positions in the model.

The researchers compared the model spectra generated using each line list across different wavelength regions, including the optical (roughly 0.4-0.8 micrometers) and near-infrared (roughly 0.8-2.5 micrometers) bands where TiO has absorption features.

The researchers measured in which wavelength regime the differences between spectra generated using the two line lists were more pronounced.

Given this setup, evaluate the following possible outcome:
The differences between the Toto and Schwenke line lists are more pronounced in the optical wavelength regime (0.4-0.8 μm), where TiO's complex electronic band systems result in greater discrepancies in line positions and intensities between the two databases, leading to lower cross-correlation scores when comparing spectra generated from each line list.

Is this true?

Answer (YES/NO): YES